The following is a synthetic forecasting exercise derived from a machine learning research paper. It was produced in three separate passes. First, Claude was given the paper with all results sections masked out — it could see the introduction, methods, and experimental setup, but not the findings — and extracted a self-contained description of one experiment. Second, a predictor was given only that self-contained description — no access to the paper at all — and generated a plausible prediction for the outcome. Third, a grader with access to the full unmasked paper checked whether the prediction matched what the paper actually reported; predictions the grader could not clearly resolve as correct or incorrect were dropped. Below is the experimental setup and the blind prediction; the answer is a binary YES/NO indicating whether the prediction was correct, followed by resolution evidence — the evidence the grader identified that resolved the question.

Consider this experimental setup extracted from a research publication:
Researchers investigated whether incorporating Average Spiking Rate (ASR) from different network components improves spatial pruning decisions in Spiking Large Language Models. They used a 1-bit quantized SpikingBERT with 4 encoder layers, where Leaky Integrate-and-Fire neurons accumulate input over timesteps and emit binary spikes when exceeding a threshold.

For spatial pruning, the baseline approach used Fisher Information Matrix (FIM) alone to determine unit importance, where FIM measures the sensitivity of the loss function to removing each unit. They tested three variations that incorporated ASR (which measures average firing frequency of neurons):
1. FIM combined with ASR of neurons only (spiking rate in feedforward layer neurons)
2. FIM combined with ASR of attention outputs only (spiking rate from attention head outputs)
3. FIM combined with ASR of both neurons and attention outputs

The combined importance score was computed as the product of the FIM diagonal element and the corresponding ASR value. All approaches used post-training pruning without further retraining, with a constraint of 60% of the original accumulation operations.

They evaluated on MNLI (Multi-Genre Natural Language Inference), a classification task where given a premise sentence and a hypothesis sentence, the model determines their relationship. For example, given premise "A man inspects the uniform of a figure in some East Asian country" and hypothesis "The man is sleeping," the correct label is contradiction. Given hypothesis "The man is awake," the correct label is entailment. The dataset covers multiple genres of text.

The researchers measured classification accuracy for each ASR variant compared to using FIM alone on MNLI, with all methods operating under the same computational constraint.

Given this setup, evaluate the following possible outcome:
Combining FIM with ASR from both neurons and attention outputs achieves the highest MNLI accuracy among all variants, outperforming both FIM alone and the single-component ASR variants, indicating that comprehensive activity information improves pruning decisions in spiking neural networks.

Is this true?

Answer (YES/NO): YES